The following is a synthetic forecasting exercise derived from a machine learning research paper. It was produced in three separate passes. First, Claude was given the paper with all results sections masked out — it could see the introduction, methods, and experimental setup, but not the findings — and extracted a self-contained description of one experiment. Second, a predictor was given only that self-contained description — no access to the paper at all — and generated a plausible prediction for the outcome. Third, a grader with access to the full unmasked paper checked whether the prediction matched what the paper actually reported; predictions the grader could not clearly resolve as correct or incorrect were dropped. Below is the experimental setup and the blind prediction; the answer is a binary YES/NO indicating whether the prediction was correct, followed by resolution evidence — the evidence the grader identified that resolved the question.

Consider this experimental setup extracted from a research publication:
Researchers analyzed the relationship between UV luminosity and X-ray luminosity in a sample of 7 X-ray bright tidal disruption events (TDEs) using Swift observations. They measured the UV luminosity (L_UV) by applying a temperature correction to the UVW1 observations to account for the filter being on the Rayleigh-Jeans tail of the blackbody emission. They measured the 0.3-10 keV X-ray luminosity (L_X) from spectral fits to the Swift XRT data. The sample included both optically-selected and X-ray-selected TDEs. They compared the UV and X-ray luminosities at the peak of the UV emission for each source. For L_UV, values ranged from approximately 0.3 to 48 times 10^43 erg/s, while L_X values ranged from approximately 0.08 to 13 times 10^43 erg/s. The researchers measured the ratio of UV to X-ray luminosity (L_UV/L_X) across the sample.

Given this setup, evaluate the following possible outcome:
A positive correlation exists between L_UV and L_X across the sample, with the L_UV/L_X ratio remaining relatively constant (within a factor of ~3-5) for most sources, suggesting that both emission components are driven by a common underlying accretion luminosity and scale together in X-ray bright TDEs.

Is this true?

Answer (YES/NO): NO